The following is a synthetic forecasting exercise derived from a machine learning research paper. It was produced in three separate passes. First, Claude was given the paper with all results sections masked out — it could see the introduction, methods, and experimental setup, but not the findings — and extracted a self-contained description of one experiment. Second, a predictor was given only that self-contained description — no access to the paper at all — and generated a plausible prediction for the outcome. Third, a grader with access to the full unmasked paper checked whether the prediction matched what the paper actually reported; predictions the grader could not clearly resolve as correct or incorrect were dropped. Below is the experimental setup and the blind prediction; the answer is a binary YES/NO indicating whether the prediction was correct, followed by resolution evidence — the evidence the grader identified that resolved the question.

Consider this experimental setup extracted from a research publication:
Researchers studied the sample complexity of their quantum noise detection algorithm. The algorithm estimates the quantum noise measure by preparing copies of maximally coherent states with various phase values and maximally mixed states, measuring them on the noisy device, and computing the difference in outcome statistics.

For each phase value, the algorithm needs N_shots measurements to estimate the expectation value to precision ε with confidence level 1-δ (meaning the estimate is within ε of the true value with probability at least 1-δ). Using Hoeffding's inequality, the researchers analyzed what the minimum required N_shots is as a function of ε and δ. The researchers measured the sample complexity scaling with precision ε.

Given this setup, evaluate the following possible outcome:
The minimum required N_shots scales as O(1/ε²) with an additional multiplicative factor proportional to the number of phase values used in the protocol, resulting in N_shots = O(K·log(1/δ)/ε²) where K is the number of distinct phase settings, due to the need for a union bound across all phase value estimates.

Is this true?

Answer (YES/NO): NO